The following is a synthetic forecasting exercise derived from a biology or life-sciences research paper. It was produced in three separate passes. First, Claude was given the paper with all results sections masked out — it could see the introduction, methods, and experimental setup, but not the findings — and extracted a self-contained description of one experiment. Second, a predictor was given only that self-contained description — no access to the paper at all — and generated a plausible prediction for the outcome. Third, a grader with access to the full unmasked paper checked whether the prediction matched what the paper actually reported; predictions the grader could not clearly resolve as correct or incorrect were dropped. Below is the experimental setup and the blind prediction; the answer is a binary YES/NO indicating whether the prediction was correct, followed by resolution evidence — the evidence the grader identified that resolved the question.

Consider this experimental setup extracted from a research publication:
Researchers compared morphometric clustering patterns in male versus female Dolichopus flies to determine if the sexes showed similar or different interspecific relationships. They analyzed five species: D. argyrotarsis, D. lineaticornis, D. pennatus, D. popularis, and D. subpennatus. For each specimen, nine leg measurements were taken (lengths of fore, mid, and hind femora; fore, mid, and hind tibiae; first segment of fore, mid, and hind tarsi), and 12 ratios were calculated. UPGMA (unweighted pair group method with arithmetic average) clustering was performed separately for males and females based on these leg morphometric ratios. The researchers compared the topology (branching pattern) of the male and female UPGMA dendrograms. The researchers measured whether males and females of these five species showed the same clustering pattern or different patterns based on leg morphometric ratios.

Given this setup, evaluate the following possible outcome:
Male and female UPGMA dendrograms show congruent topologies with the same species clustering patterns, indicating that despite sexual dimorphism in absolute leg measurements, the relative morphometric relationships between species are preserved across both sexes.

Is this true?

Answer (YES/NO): NO